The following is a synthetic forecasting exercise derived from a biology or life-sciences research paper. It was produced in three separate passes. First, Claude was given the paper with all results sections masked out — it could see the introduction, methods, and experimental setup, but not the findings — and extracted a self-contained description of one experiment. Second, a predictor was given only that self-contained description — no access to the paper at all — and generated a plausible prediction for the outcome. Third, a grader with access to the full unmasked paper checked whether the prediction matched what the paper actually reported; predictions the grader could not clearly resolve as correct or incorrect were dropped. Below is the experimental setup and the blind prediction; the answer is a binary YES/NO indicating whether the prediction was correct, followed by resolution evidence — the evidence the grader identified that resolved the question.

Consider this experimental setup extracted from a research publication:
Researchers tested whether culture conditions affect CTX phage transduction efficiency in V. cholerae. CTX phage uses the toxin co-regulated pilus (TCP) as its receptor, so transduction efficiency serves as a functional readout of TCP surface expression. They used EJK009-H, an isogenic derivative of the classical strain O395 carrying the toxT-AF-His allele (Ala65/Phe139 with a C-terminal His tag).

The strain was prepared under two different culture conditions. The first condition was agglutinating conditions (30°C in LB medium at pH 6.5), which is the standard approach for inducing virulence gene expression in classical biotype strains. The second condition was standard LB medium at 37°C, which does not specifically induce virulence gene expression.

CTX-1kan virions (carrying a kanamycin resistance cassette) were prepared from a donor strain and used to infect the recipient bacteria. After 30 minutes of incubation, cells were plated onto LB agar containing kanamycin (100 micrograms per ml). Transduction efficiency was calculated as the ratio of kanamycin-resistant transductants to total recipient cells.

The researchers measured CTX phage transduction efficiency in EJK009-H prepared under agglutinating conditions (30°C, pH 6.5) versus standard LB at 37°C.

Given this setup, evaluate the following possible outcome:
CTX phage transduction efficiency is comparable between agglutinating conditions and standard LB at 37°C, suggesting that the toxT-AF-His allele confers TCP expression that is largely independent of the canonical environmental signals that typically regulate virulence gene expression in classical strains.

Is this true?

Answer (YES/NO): NO